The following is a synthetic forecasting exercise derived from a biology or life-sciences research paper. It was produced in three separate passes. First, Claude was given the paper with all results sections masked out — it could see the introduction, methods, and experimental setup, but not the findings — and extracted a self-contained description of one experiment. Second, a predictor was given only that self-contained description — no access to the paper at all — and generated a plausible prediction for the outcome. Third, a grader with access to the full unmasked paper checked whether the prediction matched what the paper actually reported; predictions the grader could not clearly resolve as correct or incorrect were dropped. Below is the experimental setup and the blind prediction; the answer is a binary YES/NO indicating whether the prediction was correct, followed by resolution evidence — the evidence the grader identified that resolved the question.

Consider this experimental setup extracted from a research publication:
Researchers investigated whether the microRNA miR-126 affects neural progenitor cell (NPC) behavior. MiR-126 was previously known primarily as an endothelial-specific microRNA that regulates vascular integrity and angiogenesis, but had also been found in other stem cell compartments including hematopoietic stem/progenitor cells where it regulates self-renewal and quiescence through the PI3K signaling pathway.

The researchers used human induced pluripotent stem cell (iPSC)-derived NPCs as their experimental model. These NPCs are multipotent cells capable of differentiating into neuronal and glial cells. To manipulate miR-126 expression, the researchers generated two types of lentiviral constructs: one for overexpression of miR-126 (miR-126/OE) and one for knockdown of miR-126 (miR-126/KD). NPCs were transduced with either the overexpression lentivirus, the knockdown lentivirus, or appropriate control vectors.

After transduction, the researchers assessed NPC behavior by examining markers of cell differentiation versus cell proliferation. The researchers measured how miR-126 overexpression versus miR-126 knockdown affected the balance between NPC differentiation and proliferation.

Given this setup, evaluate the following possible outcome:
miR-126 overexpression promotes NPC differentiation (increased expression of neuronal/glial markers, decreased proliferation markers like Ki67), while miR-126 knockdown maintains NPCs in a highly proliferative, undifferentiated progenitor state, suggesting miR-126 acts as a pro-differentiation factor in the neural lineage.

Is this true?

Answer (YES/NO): NO